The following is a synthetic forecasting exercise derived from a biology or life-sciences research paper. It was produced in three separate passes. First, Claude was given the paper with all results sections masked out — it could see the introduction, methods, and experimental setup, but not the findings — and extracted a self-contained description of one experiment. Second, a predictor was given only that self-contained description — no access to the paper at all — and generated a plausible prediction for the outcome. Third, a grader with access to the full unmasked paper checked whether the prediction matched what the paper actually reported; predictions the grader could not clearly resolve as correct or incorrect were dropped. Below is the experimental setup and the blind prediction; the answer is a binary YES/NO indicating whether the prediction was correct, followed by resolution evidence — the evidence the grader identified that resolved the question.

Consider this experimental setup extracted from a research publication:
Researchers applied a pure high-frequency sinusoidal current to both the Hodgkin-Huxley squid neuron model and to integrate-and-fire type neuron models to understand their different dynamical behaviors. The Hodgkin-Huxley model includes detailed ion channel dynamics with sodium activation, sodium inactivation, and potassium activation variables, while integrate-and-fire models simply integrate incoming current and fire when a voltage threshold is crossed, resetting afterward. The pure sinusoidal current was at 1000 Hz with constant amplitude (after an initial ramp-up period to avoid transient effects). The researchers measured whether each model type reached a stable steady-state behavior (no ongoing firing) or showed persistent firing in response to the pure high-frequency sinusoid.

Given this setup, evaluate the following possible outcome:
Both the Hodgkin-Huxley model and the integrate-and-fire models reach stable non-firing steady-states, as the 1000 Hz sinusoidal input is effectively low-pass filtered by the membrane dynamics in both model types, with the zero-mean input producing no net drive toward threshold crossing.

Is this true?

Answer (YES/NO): NO